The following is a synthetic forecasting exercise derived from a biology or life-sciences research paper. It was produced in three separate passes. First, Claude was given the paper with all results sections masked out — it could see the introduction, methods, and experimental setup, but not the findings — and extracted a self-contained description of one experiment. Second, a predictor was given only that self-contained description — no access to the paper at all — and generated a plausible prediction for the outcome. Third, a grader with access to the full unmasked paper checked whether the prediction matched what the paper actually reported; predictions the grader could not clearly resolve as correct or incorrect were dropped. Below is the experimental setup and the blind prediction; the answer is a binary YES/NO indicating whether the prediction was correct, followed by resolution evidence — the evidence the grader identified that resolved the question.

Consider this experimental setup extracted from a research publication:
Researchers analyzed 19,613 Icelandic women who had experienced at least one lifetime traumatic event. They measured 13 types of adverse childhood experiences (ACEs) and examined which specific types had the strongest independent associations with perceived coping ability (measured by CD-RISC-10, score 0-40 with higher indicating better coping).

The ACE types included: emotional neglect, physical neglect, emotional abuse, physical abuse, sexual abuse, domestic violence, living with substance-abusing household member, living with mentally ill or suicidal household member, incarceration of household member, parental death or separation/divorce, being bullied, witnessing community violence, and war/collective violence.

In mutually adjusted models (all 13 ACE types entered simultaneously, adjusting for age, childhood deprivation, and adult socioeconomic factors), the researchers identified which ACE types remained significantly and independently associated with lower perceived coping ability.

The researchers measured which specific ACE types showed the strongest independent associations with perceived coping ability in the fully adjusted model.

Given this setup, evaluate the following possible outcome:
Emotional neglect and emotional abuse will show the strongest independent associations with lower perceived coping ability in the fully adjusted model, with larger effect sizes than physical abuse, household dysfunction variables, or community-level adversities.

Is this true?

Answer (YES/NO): NO